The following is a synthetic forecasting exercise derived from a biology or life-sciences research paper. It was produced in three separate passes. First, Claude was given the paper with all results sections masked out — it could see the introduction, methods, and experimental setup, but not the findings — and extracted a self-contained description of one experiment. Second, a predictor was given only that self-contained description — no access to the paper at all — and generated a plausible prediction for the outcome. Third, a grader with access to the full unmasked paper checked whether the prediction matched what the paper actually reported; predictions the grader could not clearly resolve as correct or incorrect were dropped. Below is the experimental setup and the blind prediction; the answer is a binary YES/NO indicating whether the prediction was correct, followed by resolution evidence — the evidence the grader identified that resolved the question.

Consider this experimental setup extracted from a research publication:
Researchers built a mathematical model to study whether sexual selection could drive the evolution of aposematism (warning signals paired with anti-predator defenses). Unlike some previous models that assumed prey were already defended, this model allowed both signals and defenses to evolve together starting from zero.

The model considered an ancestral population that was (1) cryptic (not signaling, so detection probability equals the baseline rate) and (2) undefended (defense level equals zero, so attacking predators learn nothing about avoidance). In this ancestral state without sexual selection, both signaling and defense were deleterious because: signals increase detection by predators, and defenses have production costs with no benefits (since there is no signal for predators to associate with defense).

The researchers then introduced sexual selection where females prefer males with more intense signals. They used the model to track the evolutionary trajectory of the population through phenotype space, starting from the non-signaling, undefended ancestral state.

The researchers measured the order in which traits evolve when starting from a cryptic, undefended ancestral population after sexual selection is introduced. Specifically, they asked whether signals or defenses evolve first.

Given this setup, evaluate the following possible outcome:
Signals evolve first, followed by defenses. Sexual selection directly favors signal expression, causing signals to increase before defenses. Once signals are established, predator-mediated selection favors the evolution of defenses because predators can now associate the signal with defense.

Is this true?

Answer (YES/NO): YES